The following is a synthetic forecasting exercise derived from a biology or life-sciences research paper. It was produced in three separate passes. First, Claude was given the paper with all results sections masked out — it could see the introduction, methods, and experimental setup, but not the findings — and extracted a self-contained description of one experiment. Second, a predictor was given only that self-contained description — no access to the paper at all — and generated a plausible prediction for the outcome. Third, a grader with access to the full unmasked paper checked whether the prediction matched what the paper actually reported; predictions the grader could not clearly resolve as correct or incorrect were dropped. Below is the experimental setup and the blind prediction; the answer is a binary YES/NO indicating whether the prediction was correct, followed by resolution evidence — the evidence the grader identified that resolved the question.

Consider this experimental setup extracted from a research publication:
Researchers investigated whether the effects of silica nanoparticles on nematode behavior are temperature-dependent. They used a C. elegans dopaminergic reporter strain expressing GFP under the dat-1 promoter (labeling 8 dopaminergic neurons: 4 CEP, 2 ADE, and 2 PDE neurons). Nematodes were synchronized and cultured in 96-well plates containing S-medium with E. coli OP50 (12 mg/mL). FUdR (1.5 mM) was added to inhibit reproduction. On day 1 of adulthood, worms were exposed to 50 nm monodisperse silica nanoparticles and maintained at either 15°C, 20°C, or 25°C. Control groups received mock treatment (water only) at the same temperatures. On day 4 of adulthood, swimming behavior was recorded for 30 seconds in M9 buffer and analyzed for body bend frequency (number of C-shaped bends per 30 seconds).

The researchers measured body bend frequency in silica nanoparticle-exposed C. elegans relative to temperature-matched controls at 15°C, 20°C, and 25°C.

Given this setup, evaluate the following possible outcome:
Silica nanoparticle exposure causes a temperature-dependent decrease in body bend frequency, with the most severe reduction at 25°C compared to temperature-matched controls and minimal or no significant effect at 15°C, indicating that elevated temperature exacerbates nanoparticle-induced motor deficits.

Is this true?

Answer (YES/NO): NO